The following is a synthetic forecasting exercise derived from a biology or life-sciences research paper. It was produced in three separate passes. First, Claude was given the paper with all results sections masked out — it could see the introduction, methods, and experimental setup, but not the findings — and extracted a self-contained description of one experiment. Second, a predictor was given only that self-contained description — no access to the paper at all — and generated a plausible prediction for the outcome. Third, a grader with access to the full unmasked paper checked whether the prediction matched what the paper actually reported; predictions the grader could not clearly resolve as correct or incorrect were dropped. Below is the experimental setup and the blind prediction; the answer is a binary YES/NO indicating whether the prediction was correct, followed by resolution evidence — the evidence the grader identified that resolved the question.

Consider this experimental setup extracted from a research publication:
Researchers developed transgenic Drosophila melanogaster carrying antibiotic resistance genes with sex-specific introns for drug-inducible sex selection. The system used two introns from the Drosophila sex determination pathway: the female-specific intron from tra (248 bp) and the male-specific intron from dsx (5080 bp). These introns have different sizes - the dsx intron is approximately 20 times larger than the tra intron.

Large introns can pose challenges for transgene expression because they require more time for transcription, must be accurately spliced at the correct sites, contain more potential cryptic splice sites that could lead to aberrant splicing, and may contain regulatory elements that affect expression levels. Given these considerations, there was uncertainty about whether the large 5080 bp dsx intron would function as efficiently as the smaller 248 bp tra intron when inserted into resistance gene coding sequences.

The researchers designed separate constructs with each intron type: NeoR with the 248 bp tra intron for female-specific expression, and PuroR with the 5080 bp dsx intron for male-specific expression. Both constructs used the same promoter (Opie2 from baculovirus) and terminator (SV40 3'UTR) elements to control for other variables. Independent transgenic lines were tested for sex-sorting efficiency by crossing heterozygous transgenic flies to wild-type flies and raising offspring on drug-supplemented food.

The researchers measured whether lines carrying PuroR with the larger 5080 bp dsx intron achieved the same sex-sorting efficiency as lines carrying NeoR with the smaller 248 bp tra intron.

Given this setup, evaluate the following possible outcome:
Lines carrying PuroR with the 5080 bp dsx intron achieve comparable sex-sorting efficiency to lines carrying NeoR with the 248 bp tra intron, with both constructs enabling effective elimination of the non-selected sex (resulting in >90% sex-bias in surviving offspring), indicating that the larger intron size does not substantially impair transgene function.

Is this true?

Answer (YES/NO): YES